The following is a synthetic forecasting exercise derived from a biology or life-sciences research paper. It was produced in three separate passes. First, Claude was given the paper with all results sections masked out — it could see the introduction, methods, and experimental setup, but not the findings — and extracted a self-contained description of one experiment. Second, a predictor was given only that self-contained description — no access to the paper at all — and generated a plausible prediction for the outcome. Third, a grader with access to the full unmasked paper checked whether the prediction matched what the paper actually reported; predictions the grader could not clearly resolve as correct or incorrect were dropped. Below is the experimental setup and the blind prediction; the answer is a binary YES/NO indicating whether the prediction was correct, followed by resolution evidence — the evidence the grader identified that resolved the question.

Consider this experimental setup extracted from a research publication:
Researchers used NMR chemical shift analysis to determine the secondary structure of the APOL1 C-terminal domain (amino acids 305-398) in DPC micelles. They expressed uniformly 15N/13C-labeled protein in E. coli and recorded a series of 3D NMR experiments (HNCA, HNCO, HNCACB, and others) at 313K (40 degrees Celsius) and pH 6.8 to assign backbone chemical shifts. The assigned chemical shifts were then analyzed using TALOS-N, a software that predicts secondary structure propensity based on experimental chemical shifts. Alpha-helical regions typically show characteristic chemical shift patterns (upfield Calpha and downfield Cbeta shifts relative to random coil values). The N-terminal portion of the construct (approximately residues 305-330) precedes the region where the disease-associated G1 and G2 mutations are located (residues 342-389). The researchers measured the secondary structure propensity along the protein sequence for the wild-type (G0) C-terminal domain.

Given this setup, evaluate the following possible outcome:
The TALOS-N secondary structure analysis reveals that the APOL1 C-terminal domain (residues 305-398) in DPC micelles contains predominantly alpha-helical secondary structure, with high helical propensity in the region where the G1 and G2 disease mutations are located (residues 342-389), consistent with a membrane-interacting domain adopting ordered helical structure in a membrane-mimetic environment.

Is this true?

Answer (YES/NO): YES